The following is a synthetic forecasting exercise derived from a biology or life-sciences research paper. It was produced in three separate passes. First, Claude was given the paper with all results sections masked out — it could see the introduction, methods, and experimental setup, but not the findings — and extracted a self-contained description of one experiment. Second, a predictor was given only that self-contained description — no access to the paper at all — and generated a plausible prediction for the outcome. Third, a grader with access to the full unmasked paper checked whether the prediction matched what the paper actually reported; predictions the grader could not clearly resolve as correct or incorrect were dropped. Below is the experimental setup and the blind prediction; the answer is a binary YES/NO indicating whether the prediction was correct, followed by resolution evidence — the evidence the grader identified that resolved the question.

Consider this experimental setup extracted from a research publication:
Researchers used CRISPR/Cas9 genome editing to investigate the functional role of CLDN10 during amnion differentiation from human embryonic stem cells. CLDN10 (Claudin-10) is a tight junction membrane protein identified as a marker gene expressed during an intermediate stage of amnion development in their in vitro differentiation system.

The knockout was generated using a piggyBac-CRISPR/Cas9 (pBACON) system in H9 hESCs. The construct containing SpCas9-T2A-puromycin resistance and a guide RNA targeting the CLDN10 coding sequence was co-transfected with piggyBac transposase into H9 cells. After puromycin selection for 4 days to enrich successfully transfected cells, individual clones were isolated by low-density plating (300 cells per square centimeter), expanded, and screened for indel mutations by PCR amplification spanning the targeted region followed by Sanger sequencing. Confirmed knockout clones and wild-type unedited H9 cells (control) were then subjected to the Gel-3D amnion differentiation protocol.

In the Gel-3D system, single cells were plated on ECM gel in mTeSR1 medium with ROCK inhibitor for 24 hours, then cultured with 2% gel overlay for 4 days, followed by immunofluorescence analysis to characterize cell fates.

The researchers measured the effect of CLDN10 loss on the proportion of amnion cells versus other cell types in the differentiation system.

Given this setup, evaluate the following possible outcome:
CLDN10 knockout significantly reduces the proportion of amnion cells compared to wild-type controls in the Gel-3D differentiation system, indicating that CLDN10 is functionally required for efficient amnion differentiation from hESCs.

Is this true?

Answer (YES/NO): YES